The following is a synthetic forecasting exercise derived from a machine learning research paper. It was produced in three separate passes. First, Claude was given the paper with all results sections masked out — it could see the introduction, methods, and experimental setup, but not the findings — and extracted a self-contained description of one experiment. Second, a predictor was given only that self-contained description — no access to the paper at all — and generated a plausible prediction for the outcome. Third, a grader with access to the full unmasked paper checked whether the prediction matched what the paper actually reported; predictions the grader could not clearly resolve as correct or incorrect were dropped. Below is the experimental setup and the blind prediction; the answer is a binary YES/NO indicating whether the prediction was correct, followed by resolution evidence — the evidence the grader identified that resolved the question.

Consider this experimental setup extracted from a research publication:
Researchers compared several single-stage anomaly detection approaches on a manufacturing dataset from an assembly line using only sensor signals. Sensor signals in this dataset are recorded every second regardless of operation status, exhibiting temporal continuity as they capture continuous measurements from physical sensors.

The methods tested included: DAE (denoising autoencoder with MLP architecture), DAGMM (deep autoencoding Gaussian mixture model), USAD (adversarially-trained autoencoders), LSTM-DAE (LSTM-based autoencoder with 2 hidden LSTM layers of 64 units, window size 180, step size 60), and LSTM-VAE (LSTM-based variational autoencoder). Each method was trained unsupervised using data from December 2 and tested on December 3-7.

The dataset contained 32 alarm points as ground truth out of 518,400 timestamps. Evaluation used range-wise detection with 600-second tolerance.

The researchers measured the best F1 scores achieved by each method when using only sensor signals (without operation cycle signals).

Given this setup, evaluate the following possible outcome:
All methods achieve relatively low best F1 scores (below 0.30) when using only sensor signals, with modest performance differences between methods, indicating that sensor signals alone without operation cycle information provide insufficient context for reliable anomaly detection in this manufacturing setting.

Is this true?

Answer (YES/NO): YES